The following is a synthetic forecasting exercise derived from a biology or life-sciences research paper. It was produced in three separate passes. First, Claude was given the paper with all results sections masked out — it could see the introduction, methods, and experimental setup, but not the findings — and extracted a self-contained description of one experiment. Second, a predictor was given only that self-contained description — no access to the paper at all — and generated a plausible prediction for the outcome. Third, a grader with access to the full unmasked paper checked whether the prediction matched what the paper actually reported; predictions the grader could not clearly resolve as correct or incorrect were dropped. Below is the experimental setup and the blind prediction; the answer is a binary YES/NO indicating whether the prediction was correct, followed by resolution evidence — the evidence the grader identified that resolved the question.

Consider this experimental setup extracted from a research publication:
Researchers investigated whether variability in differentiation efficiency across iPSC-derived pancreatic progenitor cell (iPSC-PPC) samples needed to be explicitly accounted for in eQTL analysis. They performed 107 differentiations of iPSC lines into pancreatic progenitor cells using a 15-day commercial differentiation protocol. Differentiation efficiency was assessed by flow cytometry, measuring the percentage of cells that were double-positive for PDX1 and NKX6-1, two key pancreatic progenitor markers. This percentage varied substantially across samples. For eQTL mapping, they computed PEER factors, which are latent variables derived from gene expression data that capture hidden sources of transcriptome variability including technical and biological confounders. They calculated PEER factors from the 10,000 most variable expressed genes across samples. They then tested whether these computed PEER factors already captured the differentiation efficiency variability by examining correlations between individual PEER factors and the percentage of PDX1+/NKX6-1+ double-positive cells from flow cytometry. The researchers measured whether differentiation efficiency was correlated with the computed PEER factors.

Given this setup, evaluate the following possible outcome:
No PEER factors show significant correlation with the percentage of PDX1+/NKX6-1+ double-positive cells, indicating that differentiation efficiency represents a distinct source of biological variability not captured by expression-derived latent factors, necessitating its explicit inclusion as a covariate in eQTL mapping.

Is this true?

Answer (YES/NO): NO